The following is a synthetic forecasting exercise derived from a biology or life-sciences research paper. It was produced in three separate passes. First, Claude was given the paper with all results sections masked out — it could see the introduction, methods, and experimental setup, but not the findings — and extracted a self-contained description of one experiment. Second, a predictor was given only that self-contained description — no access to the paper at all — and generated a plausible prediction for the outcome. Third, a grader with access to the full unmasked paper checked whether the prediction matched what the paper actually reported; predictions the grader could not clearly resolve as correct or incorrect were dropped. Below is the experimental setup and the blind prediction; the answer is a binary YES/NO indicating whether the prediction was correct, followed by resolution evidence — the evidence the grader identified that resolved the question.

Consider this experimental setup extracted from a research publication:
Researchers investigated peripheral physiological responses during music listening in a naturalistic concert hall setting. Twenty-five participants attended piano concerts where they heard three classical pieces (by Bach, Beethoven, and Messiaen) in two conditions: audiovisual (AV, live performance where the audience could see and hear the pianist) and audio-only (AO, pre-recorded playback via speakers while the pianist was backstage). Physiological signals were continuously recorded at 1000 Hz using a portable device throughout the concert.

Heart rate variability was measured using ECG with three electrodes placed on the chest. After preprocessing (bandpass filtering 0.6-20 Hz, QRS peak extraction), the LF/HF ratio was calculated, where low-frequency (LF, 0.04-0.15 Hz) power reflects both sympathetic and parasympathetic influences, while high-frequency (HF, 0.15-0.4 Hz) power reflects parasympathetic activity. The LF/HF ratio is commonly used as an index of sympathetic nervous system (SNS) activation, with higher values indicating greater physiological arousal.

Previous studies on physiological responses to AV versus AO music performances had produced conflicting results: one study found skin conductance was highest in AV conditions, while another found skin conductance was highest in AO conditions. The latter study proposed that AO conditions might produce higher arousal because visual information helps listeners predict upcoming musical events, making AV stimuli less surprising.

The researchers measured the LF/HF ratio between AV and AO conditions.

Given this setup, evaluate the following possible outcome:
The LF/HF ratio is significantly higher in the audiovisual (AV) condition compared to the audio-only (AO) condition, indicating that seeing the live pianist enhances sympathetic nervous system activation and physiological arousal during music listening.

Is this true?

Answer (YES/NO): NO